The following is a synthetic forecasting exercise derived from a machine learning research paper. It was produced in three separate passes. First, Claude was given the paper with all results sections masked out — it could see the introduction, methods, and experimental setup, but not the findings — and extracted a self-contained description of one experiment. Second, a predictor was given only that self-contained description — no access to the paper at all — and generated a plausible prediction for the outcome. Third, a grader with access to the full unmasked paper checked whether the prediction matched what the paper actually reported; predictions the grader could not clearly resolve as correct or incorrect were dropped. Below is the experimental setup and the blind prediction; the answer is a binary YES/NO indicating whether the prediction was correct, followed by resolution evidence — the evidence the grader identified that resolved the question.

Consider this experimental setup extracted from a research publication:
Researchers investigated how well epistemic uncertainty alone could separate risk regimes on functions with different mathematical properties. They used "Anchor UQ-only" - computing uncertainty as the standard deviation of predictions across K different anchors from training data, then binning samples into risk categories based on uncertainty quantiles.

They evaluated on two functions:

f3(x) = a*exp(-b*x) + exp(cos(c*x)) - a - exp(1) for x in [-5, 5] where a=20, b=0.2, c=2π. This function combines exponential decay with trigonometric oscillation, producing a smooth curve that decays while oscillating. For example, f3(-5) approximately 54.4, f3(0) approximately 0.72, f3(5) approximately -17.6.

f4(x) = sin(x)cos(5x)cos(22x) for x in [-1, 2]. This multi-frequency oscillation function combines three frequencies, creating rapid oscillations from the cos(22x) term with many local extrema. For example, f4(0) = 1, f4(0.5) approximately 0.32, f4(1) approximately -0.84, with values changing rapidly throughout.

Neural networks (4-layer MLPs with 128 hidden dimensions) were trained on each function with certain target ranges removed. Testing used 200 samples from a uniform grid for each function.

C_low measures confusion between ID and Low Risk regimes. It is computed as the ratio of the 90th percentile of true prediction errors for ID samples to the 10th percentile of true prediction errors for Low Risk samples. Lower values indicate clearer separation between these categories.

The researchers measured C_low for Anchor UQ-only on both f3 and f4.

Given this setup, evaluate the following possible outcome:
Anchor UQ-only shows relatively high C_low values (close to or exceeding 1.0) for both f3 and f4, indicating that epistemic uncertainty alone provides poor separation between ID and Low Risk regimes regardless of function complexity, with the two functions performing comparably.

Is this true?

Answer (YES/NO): NO